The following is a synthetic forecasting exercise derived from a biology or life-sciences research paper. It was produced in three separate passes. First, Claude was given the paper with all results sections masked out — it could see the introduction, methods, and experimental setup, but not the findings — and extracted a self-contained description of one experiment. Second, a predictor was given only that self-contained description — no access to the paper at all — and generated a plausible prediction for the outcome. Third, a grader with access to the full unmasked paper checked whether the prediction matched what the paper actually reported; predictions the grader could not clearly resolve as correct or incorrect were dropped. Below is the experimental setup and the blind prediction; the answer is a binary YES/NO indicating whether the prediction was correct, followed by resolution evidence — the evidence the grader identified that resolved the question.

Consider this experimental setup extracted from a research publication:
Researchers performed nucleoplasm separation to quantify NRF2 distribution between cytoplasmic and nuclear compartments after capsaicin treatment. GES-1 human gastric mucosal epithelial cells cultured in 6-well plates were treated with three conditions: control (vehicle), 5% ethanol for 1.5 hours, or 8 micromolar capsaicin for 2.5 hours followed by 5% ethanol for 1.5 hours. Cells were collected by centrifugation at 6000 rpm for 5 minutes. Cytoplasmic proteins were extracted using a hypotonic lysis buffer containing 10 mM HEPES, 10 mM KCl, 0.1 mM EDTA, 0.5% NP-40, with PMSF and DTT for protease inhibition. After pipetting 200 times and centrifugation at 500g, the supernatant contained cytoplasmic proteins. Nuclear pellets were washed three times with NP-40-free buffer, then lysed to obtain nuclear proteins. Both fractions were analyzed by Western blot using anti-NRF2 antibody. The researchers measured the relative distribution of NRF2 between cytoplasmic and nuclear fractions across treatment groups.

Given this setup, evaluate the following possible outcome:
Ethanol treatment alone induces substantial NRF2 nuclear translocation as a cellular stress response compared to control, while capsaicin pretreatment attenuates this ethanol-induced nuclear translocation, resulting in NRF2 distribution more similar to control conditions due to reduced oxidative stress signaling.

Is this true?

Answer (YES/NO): NO